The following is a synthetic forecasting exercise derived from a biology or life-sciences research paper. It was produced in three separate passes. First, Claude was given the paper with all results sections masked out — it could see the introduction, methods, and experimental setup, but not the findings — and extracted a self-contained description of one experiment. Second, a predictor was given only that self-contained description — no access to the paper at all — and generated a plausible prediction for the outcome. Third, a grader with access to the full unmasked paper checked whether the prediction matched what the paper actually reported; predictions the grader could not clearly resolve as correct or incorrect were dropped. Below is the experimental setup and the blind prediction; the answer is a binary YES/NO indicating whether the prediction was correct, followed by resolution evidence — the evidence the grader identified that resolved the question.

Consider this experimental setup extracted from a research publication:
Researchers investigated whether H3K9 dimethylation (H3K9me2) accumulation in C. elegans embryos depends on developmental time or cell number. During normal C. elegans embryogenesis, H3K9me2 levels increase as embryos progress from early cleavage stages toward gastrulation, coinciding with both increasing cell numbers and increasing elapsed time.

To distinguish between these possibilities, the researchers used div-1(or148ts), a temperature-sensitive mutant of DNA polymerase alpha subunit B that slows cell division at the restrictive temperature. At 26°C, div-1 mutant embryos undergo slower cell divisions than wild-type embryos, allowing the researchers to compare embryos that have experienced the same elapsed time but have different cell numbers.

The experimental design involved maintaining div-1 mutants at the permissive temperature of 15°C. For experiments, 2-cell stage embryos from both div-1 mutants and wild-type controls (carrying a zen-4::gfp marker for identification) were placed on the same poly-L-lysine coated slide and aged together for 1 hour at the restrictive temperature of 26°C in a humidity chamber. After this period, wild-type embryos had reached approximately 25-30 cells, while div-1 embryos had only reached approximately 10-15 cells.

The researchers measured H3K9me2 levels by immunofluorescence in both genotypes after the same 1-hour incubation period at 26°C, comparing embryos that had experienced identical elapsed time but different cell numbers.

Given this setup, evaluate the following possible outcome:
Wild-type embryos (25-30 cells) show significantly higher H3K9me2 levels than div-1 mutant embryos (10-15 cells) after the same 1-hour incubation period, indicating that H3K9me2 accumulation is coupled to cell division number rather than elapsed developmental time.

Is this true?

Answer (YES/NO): NO